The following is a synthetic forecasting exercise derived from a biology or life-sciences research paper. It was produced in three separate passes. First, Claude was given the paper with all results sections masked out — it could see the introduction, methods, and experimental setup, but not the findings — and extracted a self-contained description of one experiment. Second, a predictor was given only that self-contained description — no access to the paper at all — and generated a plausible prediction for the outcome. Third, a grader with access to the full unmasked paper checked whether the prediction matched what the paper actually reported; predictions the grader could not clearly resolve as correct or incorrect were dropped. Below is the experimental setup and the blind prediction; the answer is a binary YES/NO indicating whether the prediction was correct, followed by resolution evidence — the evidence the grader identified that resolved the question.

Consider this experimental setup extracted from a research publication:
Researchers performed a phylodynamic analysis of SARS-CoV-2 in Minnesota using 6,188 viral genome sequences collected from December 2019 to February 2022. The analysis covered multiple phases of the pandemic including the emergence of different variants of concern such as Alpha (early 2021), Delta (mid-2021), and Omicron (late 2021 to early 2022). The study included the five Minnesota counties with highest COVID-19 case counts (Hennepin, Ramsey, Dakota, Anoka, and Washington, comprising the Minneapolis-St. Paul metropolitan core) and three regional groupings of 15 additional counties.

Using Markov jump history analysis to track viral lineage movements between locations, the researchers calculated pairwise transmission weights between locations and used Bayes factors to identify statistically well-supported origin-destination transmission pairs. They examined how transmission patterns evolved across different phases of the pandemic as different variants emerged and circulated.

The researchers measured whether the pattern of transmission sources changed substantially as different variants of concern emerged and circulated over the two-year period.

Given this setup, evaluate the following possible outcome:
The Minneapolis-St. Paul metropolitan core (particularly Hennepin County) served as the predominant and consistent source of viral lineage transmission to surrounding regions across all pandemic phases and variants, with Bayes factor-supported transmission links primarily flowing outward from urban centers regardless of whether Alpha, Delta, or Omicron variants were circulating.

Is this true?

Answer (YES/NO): YES